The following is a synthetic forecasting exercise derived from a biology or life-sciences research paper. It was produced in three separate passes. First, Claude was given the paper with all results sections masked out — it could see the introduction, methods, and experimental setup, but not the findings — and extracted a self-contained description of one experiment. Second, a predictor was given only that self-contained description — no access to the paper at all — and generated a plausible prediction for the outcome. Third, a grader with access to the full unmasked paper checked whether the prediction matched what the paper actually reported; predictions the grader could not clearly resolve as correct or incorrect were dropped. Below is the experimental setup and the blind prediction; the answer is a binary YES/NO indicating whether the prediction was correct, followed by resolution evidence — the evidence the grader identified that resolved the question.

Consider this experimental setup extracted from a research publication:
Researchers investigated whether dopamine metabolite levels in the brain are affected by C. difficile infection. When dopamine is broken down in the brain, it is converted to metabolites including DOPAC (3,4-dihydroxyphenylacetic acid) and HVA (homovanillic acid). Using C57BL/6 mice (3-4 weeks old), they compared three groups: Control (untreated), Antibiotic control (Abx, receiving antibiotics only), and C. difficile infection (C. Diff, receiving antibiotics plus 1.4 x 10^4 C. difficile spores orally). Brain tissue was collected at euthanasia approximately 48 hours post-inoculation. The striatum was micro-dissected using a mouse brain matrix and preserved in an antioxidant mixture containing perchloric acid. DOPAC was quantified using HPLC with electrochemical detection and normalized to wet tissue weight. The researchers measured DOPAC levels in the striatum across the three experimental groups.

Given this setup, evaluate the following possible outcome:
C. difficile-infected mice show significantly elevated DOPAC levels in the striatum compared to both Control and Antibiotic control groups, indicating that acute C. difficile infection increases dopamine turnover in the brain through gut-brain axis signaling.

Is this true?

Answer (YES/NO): NO